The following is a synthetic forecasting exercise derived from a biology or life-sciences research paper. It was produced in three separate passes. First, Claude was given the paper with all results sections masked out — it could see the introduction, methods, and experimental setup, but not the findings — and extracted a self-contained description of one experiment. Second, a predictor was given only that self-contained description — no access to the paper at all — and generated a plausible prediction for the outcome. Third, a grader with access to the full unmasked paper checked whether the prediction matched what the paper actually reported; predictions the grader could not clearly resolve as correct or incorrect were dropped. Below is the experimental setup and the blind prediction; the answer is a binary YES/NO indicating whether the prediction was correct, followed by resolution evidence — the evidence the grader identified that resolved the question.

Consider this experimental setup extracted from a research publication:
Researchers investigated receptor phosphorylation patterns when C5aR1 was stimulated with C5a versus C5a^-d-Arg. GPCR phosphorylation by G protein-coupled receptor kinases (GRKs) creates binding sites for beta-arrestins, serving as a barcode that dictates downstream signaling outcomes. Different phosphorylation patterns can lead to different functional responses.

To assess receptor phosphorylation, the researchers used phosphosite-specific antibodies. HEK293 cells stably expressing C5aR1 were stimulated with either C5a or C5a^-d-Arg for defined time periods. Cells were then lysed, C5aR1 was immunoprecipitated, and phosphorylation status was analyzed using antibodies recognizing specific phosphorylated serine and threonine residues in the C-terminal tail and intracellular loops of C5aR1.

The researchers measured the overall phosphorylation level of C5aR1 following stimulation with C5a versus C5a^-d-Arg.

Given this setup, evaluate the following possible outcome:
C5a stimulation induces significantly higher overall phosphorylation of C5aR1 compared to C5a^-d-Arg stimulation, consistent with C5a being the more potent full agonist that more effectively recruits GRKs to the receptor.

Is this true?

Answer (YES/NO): YES